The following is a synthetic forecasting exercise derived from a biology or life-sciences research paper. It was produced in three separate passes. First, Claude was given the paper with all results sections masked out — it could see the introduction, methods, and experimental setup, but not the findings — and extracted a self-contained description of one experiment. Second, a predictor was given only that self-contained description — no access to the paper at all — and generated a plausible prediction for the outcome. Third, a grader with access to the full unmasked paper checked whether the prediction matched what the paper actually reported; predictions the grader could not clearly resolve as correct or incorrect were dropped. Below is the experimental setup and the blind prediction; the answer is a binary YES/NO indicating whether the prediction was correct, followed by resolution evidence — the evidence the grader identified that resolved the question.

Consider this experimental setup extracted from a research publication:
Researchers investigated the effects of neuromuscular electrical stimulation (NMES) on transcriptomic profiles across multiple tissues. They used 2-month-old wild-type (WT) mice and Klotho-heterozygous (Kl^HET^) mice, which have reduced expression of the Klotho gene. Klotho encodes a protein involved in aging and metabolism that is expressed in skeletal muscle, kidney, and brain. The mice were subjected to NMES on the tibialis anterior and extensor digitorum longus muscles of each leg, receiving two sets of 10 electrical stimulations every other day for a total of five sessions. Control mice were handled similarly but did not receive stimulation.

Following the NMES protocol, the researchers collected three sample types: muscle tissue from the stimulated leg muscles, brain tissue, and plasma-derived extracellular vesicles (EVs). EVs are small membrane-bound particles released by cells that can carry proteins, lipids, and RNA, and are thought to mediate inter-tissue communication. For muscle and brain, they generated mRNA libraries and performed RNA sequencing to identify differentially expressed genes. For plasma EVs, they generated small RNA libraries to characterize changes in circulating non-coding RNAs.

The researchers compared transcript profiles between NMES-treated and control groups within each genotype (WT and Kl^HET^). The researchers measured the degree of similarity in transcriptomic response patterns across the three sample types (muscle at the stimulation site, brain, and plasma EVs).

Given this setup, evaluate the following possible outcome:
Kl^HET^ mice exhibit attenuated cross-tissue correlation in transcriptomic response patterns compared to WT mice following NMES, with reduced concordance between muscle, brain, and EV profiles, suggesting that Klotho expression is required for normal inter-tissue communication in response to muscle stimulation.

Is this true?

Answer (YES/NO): YES